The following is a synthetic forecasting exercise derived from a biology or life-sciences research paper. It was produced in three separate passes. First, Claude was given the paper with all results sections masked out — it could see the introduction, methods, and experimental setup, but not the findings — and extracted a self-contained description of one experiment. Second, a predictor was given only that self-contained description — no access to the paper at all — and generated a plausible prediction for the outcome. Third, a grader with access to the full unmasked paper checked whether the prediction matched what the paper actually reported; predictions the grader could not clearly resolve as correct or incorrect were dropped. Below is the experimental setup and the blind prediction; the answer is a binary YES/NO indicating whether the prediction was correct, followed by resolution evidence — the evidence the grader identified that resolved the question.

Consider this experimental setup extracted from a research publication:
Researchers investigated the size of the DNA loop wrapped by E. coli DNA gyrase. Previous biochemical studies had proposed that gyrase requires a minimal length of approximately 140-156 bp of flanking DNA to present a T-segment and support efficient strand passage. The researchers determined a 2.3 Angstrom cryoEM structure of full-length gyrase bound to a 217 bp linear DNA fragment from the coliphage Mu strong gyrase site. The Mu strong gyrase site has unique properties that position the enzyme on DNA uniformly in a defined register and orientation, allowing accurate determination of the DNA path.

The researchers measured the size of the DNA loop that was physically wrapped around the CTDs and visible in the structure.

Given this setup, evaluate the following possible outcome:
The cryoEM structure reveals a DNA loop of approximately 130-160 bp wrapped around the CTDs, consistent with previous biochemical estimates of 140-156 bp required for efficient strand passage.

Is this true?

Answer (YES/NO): YES